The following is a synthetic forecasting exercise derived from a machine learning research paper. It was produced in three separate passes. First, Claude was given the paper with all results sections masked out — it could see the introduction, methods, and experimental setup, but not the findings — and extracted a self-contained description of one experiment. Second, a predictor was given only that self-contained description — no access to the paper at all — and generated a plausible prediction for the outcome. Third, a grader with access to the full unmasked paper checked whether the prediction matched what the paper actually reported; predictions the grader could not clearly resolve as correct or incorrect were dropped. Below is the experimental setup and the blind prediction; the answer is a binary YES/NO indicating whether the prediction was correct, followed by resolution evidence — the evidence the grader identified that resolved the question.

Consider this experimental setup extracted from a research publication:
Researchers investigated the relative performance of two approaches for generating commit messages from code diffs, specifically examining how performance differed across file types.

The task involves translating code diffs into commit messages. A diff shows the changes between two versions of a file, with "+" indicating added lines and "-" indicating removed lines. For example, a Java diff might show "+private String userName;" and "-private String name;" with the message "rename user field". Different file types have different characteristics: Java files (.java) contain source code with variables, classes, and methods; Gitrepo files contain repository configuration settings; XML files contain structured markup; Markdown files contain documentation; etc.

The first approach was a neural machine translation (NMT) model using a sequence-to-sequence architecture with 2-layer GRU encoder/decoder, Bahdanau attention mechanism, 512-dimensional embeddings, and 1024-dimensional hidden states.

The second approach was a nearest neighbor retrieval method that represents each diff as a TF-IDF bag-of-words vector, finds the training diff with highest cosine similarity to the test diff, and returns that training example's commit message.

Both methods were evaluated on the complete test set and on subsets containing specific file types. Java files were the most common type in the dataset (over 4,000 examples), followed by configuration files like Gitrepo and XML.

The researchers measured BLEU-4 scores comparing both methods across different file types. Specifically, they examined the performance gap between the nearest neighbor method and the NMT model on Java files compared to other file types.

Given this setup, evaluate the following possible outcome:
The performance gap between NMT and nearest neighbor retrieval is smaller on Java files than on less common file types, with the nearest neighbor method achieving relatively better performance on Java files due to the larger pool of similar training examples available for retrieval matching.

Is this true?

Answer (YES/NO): NO